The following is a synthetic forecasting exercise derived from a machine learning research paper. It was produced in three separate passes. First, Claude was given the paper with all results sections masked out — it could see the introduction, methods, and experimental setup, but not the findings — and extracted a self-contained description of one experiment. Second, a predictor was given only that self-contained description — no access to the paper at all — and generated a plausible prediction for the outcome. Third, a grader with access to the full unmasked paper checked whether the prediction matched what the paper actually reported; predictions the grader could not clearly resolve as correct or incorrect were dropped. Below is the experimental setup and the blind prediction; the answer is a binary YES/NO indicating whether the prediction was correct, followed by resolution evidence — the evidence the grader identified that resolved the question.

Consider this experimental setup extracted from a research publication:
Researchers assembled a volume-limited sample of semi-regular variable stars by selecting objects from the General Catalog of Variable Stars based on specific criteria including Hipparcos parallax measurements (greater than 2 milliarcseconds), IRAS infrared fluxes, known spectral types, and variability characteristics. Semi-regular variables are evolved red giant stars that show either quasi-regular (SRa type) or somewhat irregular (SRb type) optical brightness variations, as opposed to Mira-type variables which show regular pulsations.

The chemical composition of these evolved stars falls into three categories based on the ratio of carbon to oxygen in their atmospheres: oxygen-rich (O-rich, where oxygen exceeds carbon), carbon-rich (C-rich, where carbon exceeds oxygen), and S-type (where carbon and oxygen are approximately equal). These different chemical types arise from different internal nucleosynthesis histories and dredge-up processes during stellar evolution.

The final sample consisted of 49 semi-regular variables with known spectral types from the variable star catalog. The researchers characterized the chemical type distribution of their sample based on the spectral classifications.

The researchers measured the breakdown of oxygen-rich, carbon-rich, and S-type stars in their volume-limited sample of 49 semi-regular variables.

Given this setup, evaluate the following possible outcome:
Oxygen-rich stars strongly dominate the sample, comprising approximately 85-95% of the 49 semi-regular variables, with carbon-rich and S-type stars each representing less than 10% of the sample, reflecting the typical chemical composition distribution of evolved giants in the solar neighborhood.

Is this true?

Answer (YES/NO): NO